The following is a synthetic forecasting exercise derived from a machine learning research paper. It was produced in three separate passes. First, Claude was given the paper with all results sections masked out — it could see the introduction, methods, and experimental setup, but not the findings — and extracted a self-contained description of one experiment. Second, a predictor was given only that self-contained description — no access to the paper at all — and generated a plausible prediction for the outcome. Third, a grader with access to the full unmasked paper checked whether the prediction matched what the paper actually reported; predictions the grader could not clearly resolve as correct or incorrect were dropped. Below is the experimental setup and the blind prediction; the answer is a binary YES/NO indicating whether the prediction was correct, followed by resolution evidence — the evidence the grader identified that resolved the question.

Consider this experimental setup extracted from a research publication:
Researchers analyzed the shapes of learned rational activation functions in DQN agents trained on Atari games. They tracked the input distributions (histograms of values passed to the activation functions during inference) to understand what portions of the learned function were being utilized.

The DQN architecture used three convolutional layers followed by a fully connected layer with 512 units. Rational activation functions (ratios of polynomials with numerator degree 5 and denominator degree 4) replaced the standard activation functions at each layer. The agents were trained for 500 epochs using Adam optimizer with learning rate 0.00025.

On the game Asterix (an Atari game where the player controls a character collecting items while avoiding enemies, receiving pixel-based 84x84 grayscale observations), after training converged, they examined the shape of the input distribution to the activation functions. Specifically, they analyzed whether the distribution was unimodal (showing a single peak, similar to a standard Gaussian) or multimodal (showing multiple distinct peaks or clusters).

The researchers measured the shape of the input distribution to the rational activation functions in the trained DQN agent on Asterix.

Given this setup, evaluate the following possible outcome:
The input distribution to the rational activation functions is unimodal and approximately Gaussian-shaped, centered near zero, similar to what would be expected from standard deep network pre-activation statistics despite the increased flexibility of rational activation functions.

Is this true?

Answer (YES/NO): NO